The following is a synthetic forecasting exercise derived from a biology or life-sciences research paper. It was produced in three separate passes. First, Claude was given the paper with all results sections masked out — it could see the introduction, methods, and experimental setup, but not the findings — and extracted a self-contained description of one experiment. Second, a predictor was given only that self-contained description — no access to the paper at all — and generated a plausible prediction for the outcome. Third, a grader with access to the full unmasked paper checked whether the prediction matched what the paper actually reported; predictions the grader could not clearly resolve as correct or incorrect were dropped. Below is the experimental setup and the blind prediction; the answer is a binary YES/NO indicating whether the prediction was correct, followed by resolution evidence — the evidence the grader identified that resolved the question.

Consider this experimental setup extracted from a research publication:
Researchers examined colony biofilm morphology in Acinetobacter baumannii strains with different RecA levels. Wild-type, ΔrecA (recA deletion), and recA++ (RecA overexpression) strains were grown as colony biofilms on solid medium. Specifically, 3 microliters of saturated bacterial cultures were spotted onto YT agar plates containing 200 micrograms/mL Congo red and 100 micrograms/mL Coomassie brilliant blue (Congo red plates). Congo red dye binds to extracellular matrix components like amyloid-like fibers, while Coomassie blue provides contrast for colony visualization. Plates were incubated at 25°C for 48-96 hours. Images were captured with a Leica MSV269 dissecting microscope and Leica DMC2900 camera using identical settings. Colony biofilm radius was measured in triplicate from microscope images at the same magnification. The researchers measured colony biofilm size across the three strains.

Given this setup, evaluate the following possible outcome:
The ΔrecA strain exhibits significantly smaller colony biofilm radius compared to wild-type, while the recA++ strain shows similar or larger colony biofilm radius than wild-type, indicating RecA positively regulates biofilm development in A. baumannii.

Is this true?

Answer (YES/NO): NO